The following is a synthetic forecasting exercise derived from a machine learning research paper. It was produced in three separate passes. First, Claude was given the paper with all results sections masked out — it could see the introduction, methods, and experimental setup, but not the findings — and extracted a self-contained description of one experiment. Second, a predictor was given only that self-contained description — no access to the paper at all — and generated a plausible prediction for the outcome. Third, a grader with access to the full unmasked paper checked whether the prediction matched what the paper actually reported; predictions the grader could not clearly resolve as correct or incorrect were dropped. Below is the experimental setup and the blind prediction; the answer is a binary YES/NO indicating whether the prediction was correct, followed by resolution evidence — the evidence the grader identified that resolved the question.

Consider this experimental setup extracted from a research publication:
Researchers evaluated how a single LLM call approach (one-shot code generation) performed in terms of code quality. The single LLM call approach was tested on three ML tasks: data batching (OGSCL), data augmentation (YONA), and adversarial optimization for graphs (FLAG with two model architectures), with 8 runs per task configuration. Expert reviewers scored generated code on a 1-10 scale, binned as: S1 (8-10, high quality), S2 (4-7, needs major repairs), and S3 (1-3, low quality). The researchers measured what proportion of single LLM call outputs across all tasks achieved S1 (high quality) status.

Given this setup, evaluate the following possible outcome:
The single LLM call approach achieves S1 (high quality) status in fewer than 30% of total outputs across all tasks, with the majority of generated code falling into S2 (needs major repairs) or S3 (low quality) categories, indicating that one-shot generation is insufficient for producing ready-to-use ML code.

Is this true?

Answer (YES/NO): NO